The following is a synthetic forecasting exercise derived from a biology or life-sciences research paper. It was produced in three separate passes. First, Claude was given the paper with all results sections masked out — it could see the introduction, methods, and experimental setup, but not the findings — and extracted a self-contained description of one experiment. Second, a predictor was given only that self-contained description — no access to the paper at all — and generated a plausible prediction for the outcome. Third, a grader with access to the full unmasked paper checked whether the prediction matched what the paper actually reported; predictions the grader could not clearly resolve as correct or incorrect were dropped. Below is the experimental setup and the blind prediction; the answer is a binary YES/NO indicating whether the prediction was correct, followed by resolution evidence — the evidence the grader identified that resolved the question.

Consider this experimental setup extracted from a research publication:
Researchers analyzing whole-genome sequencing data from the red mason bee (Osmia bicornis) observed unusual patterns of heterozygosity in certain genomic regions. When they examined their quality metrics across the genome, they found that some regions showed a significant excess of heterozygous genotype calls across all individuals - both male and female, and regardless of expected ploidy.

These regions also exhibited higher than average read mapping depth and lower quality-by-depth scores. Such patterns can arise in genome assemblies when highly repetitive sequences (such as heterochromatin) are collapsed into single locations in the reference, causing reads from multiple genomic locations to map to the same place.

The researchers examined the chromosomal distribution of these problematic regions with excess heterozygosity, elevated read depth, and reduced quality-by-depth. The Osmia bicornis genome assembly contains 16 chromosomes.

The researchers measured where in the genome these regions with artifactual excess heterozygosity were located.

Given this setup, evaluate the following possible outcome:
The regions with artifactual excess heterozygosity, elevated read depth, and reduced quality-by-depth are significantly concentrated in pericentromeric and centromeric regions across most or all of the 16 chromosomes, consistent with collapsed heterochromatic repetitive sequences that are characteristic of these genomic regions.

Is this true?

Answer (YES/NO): NO